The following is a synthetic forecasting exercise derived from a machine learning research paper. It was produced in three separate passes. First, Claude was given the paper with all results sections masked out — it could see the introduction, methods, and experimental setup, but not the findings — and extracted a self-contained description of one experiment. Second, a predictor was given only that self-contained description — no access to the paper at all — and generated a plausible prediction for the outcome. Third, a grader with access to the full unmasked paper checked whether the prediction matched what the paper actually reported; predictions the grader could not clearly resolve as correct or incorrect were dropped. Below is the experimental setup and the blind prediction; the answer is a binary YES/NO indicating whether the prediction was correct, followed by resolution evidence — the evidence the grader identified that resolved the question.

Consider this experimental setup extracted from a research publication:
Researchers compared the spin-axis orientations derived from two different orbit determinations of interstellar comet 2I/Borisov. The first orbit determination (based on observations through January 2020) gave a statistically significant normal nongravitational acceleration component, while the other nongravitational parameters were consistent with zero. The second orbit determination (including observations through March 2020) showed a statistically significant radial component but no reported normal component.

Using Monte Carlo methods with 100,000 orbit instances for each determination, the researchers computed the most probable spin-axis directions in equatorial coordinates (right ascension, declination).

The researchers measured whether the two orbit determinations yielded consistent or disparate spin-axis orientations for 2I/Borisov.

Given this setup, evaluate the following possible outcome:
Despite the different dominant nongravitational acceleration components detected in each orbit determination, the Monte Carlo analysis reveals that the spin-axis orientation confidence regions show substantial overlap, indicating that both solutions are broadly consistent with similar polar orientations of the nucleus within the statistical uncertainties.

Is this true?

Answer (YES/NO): NO